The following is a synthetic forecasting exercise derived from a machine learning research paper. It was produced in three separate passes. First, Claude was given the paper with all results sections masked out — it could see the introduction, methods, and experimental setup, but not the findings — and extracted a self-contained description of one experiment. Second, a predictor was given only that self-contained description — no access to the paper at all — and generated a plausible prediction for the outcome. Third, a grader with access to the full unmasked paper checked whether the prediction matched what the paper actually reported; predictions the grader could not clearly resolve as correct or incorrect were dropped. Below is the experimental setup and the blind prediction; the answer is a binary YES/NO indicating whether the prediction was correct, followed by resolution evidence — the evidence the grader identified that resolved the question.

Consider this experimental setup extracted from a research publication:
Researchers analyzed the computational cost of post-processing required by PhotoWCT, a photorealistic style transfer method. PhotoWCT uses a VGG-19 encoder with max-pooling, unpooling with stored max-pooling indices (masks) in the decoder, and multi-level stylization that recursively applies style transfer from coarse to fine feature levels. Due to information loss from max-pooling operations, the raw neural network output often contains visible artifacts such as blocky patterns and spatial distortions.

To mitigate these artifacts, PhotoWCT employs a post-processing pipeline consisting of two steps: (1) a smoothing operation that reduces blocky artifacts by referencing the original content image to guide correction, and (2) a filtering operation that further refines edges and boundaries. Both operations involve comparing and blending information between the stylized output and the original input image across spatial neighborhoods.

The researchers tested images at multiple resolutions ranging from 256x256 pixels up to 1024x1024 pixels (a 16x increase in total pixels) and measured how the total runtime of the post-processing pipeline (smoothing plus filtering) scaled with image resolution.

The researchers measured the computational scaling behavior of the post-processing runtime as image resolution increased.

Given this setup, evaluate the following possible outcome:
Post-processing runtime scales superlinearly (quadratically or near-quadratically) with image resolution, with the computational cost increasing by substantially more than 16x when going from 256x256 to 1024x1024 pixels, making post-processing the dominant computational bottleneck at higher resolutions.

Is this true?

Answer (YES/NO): NO